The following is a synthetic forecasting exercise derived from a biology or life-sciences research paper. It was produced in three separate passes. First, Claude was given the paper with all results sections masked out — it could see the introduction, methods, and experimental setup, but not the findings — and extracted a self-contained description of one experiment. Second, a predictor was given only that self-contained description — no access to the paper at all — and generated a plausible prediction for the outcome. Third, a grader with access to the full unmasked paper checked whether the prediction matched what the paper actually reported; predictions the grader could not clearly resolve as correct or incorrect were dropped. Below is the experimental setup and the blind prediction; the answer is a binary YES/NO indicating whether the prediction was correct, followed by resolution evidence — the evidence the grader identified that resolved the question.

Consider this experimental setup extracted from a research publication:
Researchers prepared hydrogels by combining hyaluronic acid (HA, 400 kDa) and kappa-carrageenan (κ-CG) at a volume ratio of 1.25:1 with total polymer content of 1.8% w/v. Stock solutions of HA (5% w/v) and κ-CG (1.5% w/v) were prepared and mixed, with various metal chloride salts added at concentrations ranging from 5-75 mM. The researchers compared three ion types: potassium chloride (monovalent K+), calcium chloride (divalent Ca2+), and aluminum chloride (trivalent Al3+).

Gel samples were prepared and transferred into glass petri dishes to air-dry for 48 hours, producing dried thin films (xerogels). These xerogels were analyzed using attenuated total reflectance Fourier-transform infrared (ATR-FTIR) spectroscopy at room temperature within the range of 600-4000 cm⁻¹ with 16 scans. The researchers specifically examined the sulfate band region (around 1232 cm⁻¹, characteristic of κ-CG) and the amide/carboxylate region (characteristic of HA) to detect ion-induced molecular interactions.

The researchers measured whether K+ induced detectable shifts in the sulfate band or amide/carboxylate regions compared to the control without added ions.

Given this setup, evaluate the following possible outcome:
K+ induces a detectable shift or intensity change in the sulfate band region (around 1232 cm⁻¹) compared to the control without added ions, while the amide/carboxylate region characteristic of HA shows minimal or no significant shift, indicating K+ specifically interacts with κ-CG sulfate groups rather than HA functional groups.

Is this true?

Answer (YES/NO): NO